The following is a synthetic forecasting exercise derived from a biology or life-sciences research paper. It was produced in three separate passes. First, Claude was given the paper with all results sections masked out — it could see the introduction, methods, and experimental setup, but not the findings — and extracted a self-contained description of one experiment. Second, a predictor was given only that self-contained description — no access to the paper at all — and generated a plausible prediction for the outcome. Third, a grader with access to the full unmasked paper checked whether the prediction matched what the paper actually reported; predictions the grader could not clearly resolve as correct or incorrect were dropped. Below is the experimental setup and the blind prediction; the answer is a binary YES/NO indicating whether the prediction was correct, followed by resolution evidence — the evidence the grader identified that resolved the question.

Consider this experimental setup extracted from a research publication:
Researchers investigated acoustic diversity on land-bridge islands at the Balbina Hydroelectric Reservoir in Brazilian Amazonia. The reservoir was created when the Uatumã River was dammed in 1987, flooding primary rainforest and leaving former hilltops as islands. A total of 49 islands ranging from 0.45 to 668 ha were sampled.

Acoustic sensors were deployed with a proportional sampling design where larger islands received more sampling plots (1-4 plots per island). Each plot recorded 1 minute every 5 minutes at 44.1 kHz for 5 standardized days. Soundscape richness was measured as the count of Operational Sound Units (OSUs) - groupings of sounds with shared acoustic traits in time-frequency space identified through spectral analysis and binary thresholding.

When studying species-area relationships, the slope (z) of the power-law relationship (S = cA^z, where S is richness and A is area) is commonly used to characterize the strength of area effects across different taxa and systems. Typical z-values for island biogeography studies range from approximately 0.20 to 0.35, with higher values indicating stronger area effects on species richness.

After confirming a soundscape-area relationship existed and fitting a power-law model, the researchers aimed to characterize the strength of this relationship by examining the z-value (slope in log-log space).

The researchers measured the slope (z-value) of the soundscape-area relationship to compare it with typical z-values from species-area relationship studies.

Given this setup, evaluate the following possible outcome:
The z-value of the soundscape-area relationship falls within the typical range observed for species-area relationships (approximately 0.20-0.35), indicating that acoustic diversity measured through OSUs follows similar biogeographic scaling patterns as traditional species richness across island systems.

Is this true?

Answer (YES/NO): YES